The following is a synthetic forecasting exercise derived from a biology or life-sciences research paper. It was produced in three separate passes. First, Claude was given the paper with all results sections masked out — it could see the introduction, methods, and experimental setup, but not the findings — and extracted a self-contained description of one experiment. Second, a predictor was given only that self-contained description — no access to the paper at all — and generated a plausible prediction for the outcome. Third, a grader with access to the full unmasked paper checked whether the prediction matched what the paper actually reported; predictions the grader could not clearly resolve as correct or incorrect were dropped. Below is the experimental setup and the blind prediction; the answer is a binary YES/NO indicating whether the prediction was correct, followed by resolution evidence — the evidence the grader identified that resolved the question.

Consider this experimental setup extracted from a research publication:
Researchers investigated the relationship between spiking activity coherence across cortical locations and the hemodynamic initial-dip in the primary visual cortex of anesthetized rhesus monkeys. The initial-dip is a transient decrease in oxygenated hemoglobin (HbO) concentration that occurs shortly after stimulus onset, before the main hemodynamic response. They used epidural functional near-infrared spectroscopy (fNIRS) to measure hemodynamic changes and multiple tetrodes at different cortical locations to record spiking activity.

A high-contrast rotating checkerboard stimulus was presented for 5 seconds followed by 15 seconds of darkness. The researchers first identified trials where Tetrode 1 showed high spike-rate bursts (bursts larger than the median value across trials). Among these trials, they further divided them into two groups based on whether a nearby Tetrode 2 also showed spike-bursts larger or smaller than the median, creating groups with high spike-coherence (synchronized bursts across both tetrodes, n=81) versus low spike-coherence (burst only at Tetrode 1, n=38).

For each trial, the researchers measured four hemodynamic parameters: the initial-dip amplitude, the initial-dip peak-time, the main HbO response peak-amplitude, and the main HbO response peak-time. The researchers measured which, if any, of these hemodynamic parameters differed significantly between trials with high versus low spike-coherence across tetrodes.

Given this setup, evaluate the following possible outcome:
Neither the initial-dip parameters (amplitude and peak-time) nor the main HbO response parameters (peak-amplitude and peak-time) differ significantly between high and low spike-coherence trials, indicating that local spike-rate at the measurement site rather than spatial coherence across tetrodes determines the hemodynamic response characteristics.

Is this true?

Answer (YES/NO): NO